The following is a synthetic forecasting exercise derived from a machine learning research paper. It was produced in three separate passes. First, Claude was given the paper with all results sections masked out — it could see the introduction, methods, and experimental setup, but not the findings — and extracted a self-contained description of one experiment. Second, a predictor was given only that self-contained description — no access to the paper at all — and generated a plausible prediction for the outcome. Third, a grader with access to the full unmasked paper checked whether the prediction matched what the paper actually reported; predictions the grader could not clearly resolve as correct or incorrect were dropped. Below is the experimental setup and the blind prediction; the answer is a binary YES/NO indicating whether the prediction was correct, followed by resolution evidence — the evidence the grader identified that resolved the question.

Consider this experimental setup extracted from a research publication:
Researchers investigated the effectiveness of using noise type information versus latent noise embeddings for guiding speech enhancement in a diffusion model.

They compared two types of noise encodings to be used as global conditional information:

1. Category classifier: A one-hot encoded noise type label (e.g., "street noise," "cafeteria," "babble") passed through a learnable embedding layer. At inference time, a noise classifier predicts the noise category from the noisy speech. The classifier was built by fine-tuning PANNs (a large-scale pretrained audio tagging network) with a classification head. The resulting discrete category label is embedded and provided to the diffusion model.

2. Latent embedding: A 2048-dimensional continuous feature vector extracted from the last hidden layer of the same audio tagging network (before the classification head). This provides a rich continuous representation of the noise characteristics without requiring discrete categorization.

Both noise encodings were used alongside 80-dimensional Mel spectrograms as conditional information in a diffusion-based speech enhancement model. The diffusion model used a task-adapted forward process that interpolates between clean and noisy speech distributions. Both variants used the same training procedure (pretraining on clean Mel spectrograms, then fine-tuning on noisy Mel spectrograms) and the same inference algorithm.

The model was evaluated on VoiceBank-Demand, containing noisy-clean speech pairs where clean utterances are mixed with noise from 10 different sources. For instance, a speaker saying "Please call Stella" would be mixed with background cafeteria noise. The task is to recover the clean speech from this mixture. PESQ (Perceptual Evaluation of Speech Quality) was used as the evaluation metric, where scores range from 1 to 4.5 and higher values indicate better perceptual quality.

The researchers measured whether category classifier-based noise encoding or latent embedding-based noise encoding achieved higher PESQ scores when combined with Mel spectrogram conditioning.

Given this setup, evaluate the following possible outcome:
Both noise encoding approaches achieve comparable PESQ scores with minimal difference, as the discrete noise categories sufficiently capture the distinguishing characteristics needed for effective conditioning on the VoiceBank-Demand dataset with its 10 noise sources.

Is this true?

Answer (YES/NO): NO